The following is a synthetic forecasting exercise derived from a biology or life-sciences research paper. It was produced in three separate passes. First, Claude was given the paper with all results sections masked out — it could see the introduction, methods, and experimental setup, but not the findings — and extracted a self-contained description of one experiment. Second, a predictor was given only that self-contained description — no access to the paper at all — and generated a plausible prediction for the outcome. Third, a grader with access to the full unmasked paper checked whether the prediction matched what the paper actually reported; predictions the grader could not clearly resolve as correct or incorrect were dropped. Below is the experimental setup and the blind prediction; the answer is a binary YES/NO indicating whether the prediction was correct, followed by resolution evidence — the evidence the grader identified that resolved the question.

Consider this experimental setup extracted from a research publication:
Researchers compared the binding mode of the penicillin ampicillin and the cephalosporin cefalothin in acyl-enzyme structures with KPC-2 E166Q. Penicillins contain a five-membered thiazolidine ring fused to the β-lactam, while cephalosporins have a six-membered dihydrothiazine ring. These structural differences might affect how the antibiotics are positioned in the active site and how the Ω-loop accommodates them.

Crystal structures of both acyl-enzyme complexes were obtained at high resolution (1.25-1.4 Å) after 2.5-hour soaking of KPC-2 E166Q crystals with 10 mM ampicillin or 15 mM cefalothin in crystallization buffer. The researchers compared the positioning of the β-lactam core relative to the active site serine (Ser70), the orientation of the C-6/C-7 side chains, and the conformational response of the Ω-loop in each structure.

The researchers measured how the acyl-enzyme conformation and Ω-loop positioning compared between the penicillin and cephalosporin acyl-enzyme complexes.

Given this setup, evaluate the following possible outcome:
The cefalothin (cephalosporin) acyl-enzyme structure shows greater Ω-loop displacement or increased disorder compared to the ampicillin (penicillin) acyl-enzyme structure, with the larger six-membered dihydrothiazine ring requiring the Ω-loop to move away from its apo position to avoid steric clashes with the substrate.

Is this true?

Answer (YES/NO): NO